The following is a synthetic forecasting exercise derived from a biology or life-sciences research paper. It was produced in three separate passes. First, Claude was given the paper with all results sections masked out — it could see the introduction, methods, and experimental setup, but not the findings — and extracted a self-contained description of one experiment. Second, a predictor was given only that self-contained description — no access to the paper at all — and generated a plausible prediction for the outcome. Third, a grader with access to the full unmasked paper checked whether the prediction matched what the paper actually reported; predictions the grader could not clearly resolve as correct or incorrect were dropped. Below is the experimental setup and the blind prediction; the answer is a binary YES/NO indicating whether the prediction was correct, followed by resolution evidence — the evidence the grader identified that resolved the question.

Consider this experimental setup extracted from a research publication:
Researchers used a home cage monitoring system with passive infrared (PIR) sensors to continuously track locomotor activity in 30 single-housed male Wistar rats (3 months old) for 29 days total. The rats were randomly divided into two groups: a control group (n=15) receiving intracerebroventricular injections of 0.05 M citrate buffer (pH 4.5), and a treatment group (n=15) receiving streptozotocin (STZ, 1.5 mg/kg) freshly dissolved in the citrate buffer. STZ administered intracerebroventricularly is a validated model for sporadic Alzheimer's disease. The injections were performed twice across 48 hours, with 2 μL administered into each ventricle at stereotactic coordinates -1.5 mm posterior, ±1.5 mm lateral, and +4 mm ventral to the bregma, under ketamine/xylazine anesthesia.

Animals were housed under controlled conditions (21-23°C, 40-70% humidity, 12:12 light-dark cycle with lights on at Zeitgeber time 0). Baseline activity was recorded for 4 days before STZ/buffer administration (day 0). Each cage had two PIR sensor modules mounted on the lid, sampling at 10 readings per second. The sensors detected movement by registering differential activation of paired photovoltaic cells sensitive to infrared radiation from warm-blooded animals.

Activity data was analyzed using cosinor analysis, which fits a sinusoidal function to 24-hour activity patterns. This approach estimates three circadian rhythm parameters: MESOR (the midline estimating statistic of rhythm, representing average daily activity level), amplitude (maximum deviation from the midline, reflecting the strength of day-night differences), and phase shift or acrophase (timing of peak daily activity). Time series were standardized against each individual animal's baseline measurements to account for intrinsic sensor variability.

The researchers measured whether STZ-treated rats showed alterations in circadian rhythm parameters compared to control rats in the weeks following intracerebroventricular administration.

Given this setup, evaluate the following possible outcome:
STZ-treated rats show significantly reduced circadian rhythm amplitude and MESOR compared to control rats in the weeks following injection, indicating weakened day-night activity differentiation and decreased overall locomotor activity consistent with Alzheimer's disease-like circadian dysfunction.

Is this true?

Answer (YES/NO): NO